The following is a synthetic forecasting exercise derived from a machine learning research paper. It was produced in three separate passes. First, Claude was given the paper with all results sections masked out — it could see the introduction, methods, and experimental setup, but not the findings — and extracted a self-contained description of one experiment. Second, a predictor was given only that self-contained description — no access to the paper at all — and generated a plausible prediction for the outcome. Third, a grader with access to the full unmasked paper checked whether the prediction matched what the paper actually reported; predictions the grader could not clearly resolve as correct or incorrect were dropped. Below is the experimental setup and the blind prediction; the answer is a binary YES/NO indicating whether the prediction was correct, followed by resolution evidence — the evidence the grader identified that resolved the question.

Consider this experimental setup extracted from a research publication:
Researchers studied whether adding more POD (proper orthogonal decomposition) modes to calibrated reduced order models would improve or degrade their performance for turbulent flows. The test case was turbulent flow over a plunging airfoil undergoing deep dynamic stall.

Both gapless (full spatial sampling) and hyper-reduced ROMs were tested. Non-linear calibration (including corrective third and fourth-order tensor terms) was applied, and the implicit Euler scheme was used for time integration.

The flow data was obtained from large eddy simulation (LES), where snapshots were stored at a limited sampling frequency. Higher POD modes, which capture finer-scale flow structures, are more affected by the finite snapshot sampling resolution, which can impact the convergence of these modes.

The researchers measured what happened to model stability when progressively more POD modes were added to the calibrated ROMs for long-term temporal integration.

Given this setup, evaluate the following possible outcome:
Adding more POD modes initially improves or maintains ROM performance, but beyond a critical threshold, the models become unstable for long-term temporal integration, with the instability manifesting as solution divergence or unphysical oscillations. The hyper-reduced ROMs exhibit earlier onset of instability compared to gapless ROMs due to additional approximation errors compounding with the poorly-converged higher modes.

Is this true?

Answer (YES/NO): YES